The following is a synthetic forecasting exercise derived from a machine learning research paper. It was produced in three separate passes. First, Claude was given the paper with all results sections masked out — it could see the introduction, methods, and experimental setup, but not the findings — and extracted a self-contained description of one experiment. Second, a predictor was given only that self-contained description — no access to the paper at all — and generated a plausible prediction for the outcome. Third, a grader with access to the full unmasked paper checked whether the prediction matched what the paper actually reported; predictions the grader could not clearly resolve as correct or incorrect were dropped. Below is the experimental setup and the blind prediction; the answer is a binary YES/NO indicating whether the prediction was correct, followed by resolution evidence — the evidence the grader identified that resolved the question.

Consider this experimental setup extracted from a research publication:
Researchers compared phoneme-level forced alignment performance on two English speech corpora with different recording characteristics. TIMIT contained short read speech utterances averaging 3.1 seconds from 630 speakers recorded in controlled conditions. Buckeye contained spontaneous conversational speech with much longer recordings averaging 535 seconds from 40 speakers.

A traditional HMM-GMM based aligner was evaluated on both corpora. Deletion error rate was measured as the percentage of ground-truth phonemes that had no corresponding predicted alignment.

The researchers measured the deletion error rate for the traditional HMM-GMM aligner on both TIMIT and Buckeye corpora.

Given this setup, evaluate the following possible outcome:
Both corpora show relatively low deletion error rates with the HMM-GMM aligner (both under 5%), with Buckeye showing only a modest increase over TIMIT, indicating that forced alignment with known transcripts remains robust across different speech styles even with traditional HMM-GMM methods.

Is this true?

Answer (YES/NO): NO